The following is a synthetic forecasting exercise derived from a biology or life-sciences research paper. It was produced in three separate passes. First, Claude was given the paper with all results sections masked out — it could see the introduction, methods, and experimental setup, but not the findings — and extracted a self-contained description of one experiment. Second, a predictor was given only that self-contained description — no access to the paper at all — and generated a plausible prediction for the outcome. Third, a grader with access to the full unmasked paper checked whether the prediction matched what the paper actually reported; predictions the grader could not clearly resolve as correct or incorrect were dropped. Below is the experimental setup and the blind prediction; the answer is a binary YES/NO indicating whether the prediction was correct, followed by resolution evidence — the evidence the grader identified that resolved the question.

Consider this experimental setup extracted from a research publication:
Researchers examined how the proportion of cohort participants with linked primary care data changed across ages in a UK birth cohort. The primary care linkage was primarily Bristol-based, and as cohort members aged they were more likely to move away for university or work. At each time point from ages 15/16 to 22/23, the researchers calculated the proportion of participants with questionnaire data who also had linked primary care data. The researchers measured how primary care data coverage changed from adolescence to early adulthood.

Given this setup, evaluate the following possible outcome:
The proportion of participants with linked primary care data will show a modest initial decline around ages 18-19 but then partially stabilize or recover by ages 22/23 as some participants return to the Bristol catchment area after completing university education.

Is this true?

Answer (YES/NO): NO